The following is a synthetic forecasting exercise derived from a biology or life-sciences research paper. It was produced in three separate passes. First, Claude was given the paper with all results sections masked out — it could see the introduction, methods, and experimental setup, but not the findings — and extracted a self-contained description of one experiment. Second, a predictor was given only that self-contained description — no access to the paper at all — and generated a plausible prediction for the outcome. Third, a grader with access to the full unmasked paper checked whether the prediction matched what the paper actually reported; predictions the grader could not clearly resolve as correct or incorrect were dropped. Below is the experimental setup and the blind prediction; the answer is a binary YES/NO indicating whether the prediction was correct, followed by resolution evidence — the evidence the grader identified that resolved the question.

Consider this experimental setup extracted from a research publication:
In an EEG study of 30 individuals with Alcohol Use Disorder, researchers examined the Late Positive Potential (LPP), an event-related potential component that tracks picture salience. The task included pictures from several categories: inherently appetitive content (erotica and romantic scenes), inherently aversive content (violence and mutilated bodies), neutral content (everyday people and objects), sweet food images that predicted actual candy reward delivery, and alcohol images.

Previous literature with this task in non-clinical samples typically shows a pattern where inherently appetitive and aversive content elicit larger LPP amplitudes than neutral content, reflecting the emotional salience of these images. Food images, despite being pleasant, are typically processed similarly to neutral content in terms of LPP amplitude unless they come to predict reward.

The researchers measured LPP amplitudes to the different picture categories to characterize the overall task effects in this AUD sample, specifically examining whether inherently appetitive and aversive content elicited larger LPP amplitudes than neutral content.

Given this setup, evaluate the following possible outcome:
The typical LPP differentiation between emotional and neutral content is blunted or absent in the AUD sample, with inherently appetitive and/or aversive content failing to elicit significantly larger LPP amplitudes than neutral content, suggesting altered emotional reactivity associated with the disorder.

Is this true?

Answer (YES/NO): NO